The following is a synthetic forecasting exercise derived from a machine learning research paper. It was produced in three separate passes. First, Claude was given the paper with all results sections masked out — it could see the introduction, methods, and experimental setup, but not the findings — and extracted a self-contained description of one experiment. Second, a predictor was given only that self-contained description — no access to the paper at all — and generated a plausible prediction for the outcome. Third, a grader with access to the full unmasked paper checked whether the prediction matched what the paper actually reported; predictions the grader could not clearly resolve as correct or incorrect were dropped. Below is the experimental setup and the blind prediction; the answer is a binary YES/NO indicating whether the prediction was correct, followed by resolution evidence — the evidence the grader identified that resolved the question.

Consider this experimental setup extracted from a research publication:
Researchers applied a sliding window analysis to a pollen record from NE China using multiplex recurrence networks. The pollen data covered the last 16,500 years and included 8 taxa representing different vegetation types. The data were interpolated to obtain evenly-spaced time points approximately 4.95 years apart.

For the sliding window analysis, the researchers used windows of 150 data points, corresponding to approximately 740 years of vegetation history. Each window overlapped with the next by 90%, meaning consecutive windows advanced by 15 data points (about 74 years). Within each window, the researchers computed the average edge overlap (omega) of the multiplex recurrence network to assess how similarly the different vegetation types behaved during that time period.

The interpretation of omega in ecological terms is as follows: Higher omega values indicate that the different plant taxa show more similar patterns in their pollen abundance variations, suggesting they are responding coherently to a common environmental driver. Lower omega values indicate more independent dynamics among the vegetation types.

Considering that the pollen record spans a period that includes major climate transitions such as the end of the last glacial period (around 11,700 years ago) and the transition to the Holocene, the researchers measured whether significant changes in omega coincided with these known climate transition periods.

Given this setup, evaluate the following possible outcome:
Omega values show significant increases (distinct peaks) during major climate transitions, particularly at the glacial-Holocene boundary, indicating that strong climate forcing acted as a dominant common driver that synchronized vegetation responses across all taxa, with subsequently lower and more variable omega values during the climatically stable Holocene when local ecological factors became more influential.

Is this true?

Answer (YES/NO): NO